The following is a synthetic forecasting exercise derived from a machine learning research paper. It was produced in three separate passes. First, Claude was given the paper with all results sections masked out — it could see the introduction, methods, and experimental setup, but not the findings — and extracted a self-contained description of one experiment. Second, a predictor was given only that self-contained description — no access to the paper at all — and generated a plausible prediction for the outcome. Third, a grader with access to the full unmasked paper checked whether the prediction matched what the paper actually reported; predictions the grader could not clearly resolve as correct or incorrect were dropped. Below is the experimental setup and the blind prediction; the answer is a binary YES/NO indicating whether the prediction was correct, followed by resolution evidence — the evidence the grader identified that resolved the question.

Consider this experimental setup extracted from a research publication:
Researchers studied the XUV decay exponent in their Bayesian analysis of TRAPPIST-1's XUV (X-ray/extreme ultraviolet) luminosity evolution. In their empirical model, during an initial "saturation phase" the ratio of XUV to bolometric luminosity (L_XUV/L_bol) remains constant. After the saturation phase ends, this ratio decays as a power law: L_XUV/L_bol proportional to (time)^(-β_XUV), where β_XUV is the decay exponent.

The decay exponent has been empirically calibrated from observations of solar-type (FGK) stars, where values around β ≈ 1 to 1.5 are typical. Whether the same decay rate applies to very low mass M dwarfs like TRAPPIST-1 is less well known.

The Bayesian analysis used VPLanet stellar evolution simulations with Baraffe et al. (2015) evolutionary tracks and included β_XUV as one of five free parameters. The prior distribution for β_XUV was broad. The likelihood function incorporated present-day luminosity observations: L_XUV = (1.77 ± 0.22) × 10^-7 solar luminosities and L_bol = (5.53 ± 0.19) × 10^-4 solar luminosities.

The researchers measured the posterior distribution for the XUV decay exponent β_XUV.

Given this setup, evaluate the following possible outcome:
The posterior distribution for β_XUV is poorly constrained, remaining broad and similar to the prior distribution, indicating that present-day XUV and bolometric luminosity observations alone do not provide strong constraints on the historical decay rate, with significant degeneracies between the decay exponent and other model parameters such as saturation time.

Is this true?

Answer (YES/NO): NO